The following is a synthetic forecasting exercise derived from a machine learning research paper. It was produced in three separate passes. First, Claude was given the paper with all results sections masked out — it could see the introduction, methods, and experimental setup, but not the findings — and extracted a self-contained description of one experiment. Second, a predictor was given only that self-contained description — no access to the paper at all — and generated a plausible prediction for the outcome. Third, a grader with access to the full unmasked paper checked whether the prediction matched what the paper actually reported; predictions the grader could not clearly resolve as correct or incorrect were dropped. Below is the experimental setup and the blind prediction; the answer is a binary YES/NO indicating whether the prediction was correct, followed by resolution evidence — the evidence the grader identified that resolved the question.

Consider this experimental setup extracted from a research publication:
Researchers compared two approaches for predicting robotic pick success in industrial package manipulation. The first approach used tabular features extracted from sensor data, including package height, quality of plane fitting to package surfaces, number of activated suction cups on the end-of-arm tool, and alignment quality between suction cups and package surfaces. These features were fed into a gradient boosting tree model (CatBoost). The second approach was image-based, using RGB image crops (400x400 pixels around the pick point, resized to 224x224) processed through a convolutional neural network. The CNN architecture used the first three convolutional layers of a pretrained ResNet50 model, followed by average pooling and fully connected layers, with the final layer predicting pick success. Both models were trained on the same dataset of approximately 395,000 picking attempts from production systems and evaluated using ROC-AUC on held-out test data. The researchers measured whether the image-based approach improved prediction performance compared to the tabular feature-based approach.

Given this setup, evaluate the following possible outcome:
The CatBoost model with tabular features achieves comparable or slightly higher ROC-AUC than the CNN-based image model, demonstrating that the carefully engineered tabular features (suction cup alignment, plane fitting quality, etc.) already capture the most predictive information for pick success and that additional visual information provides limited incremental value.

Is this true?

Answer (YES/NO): NO